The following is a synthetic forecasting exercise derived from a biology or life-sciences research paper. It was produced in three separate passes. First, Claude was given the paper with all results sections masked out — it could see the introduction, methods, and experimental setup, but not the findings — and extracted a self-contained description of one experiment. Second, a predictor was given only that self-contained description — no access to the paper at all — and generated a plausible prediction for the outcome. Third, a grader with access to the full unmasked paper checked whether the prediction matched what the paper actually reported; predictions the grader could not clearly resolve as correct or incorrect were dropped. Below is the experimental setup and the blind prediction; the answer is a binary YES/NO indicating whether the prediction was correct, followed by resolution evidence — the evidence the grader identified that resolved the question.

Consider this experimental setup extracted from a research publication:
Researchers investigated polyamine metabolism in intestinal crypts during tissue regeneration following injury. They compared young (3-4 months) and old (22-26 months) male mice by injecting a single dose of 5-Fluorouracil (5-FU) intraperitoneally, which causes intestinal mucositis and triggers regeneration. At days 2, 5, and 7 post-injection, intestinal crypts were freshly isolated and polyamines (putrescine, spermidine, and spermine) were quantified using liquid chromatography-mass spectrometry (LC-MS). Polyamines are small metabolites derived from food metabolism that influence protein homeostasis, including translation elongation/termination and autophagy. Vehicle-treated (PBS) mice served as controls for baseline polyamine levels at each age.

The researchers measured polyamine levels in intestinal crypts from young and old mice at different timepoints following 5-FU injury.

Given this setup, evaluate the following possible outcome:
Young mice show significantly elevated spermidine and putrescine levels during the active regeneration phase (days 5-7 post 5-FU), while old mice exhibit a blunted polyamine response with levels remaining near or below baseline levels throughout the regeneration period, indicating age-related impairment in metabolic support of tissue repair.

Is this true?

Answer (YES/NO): NO